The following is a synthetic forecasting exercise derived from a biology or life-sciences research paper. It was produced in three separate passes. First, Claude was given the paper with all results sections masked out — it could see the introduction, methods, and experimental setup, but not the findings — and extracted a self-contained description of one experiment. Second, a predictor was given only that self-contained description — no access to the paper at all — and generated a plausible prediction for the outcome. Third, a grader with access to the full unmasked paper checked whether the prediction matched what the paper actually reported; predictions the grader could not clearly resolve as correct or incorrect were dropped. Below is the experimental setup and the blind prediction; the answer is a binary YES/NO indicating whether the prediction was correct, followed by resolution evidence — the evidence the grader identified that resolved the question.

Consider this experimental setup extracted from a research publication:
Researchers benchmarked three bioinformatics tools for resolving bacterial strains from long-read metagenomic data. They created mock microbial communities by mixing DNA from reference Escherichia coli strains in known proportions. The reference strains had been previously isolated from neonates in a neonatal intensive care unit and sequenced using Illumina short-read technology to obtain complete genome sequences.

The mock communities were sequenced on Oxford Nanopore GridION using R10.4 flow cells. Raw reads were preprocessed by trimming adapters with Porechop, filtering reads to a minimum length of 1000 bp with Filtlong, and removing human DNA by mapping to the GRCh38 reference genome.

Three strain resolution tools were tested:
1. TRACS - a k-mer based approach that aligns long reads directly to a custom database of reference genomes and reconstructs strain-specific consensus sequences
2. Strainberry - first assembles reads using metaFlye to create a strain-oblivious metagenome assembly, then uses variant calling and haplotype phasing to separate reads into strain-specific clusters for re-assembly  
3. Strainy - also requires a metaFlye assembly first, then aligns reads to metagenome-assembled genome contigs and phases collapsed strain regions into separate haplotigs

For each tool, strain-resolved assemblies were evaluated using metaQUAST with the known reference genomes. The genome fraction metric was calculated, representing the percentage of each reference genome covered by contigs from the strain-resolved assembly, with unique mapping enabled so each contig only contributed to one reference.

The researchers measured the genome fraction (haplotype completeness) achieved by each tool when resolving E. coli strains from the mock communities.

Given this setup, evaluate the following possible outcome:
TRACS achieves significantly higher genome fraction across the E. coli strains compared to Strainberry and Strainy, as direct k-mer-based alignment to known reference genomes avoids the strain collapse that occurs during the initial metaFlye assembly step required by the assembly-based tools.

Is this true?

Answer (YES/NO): NO